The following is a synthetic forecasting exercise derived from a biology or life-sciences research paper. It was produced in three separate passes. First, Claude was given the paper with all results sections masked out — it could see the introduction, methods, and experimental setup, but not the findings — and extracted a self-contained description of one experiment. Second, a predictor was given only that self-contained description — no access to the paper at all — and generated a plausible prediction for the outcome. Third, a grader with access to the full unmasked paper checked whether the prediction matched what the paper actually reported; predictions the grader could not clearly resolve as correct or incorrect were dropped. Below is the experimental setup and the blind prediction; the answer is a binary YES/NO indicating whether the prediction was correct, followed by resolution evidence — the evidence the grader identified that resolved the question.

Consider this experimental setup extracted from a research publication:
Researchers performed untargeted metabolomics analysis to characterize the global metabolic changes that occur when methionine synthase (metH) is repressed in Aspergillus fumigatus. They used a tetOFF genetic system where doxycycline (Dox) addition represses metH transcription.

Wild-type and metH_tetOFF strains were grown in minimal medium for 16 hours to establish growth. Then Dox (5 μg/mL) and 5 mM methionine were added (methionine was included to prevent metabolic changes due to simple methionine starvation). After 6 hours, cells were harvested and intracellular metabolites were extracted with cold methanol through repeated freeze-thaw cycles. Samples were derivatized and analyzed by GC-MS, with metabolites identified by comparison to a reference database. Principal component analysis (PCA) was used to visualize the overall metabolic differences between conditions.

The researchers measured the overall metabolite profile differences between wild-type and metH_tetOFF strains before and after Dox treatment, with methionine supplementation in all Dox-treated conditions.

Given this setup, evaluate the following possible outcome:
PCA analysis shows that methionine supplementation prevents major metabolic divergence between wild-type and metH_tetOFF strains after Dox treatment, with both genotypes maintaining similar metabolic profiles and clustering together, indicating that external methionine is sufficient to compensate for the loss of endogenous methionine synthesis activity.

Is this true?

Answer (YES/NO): NO